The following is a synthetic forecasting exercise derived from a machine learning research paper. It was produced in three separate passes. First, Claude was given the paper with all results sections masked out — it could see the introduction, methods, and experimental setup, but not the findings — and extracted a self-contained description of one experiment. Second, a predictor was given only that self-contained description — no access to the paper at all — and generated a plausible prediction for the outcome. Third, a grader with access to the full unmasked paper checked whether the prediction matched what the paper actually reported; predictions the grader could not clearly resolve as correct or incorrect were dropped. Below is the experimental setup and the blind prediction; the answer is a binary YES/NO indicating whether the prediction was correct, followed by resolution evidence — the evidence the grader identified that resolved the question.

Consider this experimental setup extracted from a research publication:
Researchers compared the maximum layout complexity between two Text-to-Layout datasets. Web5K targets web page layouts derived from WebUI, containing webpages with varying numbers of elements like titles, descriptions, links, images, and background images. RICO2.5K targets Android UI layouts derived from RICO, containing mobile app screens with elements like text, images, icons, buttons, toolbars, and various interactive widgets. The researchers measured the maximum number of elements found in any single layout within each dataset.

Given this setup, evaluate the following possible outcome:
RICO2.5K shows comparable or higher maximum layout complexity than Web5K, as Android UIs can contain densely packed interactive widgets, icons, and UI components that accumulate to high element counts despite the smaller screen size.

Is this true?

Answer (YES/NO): NO